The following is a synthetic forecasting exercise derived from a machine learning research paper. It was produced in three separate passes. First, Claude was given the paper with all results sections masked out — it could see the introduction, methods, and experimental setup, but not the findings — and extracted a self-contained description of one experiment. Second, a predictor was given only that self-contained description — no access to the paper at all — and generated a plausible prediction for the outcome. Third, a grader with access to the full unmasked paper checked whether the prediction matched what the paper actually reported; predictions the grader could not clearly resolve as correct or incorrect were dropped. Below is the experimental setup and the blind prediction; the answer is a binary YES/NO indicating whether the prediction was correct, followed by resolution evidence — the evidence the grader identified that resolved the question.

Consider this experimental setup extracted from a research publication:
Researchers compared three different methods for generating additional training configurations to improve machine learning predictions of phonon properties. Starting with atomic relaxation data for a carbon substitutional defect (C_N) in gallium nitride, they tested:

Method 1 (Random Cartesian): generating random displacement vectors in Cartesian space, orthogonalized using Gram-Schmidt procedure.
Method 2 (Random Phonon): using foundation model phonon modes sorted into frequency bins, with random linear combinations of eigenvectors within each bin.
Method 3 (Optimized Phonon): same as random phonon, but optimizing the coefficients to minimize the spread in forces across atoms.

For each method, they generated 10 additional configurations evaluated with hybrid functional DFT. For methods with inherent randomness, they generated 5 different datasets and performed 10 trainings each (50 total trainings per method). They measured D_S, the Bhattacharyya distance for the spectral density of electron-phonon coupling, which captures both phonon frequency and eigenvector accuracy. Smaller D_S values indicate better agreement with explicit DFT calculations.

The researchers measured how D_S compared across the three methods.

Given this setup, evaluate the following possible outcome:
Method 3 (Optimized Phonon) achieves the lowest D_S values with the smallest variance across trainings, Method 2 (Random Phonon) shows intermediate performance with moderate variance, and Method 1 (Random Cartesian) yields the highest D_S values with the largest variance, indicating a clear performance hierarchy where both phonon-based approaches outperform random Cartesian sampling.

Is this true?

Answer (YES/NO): NO